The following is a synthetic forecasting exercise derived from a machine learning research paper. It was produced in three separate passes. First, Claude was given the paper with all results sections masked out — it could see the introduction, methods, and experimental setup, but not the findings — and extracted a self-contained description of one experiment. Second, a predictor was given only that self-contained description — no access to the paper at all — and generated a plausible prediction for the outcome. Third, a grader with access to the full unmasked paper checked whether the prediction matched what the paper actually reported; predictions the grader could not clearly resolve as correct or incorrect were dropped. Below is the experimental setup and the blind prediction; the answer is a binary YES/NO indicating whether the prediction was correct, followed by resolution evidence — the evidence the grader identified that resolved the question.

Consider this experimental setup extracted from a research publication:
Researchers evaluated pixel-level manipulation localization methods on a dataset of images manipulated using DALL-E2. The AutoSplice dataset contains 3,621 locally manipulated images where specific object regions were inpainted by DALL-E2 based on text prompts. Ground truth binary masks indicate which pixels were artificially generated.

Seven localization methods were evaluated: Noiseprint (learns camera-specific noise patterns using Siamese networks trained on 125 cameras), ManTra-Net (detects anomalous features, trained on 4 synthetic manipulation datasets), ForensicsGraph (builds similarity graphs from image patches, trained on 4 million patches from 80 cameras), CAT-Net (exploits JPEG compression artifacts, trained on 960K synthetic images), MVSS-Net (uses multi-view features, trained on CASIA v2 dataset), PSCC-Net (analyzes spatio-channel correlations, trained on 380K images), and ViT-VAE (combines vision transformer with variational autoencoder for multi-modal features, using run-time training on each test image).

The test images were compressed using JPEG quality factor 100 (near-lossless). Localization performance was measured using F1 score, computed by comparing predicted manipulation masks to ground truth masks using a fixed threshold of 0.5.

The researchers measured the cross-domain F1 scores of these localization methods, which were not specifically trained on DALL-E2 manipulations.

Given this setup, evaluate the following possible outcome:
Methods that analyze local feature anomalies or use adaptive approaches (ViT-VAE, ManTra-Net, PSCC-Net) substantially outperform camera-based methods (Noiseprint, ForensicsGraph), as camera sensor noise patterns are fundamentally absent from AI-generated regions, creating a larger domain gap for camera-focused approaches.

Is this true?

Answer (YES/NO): NO